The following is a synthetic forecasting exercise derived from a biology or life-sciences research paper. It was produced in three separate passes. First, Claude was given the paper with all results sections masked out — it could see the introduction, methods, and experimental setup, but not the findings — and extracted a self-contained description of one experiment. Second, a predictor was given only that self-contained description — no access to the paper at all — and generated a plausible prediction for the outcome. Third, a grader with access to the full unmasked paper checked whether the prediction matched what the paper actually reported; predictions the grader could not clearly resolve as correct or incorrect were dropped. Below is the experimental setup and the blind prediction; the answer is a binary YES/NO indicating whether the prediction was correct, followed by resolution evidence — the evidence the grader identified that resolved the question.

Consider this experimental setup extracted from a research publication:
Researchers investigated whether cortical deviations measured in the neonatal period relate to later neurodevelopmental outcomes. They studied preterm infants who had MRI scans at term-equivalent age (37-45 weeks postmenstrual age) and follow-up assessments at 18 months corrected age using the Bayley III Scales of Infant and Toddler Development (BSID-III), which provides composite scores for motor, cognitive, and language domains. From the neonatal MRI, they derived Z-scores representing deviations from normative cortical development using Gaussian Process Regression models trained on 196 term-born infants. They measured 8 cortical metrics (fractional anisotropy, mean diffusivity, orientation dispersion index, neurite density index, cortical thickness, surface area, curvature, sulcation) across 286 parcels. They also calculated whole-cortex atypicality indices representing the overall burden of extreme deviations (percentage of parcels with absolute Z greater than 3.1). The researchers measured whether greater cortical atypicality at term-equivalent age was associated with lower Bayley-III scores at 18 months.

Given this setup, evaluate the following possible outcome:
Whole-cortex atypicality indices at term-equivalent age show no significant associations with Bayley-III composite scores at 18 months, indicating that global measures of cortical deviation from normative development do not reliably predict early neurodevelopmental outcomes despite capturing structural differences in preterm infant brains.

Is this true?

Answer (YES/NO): YES